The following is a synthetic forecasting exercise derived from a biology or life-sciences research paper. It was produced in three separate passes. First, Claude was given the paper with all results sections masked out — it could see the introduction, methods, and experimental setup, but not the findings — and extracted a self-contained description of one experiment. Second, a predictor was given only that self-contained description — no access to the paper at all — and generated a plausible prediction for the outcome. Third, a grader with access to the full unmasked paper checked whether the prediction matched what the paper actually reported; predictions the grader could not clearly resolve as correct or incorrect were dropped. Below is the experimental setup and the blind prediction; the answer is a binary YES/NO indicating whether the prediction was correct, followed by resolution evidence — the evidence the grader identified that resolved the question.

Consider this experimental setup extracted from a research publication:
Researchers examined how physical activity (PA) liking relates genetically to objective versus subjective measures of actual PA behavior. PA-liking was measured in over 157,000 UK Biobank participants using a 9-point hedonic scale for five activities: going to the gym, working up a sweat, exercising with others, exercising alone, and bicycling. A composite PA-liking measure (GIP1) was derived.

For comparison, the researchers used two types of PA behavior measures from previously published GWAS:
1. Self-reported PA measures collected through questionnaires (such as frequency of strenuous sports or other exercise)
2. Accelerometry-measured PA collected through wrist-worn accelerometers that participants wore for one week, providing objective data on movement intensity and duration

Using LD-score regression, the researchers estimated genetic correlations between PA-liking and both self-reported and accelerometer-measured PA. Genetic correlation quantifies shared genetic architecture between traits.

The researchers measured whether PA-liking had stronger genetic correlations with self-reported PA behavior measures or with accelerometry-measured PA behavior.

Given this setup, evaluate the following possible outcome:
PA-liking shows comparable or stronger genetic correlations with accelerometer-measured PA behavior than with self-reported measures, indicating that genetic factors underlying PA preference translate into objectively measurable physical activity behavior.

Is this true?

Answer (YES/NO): NO